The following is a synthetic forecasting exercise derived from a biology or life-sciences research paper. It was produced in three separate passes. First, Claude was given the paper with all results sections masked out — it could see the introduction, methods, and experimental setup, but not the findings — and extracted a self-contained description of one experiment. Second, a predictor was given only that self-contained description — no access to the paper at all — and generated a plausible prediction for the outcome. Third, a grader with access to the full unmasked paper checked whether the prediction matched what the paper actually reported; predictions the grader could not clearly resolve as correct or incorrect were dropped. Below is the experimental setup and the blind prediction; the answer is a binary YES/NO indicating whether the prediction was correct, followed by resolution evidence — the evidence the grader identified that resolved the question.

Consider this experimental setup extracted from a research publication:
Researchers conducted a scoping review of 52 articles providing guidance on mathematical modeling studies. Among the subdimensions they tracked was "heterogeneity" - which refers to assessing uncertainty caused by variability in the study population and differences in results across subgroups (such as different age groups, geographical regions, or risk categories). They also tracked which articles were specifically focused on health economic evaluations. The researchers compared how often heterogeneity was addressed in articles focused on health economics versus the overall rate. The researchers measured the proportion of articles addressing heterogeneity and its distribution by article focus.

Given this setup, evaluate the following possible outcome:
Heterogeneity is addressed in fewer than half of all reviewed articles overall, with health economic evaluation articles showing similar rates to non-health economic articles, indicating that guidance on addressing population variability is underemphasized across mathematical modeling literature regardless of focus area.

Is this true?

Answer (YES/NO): NO